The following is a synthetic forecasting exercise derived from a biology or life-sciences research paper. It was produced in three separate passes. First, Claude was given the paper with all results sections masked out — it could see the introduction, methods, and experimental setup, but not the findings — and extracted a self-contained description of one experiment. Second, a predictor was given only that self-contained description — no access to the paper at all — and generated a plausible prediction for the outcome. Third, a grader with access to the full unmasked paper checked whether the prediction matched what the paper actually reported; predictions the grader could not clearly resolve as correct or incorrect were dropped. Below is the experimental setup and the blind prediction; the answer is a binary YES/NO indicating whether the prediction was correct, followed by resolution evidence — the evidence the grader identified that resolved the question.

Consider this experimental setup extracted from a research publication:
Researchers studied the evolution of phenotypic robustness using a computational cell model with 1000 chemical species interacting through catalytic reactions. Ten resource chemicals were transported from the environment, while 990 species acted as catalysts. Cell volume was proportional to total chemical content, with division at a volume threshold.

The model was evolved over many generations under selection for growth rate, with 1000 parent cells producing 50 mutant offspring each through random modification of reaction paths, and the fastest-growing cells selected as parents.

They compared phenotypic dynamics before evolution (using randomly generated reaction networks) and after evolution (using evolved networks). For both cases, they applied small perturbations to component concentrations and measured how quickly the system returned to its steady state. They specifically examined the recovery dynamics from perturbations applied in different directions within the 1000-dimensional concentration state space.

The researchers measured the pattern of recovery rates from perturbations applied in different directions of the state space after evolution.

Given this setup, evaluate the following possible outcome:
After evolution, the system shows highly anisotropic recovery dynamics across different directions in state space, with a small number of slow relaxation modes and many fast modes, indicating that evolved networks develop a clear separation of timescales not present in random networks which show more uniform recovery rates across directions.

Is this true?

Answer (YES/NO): YES